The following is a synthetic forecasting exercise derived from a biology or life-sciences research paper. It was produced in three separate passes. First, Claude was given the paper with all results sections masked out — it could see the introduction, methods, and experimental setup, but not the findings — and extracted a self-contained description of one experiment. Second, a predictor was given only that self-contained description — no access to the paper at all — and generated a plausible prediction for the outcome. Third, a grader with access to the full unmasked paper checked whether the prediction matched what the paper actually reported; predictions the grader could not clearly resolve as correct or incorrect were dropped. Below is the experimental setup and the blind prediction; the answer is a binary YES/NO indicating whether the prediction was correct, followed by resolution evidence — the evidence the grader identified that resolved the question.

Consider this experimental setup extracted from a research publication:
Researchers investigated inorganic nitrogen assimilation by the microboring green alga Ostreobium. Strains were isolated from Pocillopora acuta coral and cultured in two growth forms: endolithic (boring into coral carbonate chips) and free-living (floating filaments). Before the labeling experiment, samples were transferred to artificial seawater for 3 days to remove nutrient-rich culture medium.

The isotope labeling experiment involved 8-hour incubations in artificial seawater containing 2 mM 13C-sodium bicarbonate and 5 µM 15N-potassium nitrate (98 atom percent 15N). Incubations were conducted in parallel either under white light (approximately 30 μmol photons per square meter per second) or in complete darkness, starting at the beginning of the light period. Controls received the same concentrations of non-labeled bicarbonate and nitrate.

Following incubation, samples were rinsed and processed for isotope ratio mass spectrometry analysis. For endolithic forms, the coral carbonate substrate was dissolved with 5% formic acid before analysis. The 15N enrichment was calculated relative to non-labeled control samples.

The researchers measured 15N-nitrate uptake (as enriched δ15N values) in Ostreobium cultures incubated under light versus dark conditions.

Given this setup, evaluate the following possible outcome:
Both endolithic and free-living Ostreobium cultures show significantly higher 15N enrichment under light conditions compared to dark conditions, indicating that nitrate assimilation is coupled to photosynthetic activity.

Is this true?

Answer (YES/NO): YES